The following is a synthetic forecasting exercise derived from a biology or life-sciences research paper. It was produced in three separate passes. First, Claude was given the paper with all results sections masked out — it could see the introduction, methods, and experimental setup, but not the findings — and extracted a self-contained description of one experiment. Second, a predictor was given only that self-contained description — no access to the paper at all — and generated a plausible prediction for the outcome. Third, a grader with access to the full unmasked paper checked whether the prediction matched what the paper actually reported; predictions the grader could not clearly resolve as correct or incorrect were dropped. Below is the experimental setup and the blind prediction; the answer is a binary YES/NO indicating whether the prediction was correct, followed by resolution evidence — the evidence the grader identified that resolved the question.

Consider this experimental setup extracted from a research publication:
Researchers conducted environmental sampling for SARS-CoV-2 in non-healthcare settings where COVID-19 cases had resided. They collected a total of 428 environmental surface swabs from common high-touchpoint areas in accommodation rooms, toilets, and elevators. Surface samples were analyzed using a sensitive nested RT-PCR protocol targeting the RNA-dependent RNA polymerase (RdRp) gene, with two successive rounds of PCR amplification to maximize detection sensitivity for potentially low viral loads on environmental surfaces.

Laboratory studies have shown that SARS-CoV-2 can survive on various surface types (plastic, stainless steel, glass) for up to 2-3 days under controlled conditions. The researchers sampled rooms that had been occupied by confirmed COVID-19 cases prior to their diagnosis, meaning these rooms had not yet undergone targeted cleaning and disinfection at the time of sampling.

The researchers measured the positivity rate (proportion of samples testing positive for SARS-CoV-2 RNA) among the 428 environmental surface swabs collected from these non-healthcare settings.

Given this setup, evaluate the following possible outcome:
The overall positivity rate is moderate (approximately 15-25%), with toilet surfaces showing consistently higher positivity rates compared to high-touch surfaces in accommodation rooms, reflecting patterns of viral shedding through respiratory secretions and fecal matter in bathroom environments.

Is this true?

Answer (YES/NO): NO